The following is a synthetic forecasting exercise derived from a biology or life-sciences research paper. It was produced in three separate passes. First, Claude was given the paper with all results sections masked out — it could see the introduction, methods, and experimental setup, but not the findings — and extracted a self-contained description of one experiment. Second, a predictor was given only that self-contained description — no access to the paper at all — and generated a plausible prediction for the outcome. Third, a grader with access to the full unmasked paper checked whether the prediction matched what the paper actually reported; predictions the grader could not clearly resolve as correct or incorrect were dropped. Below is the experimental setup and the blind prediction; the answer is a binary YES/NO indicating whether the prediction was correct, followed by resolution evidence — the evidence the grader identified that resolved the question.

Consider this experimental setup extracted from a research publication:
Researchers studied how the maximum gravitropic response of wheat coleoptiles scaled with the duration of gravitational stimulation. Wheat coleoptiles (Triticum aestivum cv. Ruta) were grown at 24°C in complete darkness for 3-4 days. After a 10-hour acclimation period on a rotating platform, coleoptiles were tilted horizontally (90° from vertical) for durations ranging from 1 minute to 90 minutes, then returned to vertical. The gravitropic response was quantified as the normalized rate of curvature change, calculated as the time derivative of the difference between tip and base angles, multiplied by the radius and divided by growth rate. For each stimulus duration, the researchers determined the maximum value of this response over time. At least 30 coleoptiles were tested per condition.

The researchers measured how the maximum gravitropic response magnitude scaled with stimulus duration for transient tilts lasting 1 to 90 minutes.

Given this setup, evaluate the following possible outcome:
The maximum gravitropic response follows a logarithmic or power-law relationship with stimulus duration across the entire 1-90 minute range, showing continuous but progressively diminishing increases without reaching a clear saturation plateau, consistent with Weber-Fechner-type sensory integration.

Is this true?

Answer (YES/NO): NO